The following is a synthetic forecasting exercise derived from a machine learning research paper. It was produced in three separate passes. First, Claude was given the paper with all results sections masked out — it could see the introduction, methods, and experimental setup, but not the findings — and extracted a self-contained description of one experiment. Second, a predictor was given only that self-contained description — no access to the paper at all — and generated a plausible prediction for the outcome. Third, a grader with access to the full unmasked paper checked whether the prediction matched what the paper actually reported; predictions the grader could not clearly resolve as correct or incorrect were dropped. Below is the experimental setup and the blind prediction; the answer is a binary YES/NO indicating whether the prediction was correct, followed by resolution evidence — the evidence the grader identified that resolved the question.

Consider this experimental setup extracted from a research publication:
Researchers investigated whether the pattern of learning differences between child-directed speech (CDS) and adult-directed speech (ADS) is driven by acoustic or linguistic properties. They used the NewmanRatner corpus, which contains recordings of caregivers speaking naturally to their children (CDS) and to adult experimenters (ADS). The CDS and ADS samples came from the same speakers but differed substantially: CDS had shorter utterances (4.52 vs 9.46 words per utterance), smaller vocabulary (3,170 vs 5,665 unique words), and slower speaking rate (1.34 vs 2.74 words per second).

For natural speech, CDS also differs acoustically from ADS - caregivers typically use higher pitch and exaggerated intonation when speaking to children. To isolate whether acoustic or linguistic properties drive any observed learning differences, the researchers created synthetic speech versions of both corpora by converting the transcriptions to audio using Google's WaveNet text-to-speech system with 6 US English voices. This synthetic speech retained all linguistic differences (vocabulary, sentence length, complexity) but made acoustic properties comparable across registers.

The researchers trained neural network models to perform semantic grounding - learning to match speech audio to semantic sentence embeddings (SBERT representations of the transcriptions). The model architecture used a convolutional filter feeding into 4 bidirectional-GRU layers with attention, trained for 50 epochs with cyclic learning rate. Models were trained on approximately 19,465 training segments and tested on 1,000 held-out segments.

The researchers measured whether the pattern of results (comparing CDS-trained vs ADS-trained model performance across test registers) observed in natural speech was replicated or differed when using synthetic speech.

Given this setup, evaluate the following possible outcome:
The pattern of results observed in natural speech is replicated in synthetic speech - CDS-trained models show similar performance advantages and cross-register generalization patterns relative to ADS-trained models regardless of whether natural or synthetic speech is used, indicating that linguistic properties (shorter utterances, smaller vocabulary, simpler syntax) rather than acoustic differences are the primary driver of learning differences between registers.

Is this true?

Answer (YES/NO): NO